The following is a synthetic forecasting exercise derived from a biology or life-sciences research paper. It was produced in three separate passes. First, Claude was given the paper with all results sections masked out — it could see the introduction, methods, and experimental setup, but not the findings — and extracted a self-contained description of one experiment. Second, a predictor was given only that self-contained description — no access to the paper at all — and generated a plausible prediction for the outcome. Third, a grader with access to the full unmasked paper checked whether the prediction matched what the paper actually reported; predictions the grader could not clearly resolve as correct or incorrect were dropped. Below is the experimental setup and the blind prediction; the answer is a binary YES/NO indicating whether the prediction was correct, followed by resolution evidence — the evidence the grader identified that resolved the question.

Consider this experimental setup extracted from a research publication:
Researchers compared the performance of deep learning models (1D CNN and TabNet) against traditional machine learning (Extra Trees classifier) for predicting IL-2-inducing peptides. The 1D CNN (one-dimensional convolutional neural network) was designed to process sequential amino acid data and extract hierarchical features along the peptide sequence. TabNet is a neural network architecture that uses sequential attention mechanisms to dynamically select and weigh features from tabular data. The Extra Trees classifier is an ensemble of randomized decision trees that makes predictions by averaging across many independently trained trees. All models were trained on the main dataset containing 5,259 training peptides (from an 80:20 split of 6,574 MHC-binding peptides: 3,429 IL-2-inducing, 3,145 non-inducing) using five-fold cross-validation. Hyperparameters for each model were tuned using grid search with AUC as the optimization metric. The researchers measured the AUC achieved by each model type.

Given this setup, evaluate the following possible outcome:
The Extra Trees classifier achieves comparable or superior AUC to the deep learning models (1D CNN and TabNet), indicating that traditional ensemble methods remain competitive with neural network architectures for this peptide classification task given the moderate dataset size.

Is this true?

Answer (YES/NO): YES